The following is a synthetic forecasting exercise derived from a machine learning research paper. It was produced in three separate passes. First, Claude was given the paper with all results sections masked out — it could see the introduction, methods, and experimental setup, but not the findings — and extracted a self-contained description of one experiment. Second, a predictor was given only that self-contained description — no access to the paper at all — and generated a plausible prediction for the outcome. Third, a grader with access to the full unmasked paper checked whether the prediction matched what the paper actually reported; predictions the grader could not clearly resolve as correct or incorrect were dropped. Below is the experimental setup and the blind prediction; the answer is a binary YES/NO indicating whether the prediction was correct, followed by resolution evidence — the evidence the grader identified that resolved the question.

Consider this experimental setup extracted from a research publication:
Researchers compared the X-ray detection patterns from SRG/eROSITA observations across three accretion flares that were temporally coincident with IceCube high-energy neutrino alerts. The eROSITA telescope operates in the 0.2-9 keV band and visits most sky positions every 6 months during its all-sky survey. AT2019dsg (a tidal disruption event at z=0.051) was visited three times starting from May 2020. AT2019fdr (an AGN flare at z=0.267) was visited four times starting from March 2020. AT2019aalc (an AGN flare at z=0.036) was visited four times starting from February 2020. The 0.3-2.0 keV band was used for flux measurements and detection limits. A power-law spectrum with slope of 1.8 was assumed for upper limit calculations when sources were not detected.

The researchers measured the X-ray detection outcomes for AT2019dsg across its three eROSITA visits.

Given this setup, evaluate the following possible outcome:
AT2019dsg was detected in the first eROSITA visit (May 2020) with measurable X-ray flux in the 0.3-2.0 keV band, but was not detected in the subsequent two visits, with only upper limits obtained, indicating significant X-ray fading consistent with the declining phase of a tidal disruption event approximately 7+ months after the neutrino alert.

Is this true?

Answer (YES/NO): NO